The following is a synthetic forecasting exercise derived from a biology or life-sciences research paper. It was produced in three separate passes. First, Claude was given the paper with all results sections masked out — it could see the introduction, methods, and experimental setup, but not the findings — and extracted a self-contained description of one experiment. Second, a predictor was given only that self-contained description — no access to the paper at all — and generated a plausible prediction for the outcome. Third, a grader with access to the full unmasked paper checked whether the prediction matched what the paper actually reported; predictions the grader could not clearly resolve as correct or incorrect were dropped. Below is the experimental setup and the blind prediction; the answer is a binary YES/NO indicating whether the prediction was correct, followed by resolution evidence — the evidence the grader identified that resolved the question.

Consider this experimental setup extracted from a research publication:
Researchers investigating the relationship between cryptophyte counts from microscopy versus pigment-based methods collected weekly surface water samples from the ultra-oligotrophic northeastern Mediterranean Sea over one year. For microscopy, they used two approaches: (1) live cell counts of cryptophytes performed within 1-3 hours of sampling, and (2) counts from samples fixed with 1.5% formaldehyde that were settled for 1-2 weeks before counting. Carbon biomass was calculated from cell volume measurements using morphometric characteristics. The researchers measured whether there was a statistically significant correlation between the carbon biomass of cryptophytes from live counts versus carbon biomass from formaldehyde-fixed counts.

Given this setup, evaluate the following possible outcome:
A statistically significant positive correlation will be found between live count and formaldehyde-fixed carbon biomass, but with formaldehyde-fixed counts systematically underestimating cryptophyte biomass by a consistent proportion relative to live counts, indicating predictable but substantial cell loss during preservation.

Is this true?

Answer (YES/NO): NO